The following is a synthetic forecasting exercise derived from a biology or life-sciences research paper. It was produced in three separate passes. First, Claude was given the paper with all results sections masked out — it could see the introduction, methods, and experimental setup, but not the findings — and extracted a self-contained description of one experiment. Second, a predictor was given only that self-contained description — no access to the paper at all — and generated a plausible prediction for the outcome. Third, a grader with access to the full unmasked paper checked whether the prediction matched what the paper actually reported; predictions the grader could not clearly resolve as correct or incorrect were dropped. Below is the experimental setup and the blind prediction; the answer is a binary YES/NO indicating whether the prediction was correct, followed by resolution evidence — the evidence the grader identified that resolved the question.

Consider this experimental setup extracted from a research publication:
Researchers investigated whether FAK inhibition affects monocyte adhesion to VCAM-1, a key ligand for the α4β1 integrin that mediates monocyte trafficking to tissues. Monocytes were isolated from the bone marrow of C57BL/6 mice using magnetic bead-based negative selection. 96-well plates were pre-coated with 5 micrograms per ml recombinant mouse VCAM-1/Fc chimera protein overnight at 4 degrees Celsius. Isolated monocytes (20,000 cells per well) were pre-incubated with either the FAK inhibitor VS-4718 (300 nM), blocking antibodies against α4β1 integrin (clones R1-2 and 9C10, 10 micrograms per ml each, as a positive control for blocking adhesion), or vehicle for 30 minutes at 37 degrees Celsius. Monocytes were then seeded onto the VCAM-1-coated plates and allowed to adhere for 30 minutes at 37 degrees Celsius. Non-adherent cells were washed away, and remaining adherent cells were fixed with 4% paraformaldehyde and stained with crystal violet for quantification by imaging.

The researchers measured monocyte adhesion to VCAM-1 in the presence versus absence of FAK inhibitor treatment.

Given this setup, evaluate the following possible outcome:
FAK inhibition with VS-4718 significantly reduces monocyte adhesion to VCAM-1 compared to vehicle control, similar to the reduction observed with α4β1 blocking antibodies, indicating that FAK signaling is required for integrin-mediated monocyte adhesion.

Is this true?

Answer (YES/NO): YES